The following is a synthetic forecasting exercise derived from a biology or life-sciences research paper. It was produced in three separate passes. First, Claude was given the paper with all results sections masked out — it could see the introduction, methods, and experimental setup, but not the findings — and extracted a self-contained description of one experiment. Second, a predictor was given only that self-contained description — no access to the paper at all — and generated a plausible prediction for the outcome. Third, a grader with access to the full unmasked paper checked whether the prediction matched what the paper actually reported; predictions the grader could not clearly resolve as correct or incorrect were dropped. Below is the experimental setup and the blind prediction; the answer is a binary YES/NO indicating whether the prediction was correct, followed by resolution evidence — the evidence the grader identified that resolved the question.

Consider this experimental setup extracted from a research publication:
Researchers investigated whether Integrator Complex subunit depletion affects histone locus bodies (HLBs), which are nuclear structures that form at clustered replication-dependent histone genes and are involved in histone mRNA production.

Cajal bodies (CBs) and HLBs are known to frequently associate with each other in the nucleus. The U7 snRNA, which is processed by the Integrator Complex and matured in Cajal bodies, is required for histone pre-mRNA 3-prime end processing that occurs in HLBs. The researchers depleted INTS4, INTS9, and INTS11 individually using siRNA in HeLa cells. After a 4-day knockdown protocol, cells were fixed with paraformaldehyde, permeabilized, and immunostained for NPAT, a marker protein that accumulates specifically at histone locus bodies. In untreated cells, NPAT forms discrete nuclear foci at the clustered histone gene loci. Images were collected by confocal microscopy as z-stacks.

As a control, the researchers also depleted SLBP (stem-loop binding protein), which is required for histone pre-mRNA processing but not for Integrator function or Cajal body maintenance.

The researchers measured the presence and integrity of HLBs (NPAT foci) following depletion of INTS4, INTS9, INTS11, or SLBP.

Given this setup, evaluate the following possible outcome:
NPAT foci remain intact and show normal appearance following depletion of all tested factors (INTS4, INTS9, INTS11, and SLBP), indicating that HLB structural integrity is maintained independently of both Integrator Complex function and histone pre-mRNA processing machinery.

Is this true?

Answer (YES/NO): NO